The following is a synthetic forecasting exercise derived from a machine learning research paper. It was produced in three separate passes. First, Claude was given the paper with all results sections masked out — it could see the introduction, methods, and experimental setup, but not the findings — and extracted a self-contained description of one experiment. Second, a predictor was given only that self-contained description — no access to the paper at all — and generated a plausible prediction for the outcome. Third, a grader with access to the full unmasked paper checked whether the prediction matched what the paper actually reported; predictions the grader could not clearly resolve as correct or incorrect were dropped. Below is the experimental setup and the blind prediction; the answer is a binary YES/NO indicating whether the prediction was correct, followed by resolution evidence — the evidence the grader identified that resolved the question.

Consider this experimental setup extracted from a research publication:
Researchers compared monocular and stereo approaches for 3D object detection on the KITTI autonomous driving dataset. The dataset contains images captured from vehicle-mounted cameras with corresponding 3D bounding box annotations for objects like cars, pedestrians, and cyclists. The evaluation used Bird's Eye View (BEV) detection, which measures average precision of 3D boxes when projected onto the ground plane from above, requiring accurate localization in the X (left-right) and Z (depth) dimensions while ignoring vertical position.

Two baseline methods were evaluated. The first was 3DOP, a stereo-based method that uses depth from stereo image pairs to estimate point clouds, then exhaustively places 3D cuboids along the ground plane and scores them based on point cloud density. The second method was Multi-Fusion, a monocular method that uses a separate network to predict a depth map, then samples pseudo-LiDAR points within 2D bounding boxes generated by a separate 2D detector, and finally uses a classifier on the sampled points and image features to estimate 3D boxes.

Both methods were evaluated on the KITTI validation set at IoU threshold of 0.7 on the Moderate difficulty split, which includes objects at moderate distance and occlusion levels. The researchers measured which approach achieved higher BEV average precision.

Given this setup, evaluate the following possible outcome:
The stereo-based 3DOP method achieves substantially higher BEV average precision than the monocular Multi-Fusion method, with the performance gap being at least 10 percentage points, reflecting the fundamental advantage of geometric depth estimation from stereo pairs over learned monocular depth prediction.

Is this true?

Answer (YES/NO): NO